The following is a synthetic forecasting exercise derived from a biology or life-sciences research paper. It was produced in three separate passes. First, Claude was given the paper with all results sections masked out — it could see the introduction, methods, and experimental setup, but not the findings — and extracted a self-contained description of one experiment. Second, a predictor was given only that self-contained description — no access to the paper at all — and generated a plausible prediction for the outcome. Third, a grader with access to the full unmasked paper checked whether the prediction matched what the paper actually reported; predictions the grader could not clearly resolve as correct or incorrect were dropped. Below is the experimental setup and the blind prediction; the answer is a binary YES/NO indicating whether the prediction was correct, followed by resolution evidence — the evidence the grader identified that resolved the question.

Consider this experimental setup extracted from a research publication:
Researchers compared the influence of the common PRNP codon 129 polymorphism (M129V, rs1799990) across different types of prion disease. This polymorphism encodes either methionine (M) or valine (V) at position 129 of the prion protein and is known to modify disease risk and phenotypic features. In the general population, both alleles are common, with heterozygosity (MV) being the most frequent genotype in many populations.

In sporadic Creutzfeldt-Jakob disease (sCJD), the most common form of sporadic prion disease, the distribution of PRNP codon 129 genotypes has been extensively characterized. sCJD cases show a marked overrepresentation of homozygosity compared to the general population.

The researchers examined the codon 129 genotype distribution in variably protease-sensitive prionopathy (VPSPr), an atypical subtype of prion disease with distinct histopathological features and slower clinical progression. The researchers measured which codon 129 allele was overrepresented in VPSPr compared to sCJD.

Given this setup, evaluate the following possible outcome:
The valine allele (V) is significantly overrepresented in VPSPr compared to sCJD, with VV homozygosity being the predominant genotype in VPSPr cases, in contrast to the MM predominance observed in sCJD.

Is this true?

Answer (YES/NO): YES